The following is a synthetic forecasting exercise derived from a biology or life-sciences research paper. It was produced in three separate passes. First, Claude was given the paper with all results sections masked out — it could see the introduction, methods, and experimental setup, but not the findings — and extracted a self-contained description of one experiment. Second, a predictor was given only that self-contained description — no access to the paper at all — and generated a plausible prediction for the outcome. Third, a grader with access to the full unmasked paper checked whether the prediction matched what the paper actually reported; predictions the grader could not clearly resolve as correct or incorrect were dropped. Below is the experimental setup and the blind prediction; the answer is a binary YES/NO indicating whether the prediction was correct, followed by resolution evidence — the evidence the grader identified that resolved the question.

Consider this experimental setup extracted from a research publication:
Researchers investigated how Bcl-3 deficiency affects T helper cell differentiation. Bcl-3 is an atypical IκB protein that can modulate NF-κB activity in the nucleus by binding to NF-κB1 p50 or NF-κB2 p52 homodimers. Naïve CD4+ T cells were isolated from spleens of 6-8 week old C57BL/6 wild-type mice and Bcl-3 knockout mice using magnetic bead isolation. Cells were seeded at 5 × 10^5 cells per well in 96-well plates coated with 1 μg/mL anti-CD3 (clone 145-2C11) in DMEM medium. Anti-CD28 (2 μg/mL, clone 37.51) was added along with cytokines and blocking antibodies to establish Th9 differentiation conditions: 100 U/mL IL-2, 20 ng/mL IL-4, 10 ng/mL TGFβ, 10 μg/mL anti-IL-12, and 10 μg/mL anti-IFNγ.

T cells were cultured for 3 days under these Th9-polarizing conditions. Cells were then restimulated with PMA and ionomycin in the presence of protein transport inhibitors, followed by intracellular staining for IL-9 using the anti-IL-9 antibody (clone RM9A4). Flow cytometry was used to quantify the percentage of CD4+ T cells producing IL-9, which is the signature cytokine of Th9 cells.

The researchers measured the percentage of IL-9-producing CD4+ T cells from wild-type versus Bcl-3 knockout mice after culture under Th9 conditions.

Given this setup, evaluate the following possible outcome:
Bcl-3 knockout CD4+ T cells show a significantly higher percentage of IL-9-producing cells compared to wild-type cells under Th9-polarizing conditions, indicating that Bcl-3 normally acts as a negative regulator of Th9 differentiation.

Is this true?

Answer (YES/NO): YES